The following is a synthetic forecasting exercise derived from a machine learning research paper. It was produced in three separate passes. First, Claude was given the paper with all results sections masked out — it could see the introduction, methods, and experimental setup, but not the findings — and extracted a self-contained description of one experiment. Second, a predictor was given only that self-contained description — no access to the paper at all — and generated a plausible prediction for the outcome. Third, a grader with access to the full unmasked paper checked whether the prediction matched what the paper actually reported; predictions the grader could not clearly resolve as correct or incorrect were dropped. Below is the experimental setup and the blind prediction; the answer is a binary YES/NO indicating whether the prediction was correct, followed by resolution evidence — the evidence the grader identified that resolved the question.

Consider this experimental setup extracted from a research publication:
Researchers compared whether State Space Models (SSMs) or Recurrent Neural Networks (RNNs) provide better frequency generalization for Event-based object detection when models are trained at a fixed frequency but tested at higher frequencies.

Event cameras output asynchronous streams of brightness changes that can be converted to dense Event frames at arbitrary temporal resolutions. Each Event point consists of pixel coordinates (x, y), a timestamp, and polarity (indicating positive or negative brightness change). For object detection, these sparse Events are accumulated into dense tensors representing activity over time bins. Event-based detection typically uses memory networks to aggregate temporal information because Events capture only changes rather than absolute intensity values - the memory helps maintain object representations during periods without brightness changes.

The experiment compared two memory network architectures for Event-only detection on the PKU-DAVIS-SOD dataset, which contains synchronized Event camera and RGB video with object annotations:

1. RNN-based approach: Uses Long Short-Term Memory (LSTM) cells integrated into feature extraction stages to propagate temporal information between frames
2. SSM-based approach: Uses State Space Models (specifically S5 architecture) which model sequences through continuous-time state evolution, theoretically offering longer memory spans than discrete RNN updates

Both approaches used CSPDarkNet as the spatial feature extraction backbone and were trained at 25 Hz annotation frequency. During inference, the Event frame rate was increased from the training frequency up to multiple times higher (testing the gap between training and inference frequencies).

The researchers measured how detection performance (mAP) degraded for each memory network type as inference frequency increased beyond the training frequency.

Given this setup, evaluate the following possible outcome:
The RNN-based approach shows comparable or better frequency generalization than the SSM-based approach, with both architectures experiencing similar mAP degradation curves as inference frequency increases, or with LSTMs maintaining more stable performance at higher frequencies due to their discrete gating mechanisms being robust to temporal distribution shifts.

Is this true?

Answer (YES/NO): NO